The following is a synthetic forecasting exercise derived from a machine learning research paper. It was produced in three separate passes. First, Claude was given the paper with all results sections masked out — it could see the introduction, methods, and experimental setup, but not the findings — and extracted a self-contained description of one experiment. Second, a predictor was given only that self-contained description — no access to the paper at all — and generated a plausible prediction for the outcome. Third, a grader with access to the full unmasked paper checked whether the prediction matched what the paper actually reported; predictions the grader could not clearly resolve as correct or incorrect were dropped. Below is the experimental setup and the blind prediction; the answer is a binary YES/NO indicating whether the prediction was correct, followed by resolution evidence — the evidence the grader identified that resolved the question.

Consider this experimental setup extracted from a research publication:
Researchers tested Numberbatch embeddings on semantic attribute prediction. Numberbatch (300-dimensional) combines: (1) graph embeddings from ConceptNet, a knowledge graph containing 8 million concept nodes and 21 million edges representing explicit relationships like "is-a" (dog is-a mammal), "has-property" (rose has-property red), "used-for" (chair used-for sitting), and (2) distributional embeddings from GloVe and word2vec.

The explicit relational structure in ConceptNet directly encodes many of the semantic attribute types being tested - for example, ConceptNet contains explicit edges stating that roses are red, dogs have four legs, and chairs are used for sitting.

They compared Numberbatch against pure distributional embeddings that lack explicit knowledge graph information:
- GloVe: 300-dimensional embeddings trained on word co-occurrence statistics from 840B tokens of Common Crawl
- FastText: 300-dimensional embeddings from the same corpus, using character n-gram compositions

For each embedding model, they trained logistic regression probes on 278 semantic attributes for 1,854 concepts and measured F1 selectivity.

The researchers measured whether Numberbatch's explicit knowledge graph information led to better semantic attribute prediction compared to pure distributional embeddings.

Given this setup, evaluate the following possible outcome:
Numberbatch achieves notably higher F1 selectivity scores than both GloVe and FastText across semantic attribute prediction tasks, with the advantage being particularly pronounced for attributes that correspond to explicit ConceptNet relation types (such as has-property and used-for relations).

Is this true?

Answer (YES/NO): NO